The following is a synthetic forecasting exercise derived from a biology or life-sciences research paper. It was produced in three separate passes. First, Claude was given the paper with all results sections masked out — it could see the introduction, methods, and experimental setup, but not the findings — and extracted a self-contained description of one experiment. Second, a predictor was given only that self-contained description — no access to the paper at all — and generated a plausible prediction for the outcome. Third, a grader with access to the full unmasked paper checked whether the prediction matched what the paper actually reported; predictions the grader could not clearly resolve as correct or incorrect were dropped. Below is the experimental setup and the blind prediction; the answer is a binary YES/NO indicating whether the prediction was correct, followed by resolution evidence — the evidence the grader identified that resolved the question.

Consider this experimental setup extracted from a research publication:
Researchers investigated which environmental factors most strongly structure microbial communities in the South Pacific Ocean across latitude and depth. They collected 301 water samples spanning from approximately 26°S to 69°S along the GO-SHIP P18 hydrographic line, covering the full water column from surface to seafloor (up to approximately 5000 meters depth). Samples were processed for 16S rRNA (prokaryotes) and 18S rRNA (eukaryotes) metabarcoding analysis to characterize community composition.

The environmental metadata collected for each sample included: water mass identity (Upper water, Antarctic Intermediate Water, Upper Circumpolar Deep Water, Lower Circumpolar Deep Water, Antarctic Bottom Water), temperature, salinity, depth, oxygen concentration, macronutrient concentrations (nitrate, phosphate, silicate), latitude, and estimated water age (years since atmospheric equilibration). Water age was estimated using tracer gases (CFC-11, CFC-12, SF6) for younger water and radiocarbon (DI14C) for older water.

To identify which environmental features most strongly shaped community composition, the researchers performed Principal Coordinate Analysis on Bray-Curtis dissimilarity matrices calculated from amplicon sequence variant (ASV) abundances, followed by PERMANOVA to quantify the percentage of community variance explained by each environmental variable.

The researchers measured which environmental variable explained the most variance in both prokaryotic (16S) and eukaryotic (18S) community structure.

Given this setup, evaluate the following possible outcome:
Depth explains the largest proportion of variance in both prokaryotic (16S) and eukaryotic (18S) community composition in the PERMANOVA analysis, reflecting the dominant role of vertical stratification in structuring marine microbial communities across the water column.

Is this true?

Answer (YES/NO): NO